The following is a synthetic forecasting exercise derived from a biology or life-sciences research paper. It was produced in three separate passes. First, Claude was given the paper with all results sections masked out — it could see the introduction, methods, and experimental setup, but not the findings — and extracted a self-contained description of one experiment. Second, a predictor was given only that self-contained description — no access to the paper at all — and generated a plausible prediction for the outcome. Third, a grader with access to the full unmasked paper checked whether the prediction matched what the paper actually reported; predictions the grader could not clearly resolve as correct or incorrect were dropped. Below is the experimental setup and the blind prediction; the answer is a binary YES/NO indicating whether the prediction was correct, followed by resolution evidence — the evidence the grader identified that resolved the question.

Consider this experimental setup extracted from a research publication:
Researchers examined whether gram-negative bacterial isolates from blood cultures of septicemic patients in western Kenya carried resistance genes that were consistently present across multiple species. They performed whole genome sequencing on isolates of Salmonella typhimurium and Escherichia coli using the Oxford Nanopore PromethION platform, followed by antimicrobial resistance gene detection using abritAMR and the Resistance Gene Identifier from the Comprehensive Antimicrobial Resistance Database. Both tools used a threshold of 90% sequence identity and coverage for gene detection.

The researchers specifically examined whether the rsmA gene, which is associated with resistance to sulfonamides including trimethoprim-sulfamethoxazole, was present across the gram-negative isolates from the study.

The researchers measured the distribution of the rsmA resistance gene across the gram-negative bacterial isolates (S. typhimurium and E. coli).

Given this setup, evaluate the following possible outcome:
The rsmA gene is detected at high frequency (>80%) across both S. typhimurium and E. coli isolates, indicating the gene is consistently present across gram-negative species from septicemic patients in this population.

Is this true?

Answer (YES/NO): YES